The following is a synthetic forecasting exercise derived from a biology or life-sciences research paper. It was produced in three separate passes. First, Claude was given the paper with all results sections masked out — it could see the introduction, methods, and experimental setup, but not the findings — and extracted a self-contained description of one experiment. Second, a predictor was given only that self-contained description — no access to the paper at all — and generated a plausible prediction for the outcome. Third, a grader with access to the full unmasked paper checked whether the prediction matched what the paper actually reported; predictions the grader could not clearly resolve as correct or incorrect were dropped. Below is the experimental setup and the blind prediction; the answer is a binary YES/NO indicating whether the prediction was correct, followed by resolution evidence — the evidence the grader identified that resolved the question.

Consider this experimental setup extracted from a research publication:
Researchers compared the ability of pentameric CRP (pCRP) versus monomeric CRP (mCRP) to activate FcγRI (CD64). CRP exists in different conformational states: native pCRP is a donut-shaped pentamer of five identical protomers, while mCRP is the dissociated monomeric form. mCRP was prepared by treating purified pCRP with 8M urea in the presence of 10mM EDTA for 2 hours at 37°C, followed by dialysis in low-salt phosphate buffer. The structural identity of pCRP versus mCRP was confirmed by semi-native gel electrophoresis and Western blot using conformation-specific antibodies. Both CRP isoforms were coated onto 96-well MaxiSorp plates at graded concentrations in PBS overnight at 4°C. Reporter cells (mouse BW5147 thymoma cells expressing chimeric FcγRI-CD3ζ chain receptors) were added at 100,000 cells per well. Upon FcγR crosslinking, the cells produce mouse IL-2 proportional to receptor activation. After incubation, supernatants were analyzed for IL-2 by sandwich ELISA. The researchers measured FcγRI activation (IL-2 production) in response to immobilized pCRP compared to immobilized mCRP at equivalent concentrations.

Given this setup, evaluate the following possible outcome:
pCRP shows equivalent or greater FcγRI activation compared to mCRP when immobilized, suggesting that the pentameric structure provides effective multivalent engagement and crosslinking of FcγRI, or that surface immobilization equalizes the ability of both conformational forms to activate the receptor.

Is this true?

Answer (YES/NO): YES